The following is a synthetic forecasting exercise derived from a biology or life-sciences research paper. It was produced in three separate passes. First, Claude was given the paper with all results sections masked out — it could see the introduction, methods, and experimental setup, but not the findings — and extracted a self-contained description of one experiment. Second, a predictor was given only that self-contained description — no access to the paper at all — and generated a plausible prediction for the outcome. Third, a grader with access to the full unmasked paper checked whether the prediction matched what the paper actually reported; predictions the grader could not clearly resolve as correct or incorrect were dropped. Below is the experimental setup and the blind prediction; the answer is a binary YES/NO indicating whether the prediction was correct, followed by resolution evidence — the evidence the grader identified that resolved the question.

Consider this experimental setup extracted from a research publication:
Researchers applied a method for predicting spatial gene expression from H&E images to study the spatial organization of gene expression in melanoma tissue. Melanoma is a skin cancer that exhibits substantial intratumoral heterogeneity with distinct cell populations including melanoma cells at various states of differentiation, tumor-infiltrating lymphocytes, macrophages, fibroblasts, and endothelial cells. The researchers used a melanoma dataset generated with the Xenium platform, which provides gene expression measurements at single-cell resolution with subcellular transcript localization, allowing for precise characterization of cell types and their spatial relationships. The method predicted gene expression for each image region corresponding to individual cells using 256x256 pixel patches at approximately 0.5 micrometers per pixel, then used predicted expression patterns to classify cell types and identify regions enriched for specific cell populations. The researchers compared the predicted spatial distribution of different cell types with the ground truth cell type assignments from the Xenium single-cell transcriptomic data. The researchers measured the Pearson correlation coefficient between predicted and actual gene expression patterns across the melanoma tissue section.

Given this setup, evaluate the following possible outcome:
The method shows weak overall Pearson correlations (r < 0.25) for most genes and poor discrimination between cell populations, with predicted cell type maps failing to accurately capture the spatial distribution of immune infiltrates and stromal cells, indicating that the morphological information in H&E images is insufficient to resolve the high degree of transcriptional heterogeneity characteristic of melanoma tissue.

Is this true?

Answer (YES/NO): NO